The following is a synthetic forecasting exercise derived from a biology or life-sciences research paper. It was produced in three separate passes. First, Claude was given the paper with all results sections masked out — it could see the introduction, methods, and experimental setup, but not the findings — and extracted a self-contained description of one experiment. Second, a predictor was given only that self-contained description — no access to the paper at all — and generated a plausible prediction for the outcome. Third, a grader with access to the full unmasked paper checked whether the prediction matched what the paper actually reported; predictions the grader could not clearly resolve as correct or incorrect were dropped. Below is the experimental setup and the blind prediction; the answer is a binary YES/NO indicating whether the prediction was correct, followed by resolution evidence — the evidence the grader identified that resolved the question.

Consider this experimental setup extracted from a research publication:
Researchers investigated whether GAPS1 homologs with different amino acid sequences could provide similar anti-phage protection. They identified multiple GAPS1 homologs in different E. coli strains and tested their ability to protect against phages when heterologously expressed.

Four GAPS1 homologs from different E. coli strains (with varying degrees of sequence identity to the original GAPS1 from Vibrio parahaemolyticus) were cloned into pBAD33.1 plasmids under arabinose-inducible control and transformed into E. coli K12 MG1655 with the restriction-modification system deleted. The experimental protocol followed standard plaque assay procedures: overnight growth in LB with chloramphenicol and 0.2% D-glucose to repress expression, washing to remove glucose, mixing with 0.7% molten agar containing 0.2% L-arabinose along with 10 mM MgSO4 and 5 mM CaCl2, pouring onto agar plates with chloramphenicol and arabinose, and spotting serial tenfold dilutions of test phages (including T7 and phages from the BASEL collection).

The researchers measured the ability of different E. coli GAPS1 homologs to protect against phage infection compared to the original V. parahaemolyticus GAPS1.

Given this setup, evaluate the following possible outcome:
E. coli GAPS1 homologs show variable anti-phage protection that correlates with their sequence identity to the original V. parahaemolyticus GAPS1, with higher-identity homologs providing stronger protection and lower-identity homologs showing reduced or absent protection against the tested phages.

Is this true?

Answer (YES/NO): NO